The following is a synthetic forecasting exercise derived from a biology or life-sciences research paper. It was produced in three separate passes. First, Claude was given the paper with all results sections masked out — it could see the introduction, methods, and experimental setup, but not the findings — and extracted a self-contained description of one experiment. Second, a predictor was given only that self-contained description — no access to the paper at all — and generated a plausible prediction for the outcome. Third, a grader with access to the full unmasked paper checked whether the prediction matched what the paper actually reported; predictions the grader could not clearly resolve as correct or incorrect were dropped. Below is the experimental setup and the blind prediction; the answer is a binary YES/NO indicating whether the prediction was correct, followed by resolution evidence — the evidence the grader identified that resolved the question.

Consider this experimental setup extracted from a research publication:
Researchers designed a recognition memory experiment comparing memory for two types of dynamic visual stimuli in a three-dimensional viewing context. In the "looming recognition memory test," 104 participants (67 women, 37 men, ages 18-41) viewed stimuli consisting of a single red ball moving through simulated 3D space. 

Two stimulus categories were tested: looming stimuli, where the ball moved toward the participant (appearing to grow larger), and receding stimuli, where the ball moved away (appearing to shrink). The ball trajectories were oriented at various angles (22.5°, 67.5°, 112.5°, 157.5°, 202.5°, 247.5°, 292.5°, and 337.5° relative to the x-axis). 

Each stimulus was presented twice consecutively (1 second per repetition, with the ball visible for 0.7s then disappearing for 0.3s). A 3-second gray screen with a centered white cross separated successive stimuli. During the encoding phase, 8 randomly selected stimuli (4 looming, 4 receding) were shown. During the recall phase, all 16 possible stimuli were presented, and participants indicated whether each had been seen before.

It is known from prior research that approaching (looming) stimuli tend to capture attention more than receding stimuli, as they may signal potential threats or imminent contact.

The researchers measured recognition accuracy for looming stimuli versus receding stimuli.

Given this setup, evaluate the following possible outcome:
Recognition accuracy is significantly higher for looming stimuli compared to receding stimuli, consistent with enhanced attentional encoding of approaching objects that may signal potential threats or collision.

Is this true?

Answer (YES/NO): NO